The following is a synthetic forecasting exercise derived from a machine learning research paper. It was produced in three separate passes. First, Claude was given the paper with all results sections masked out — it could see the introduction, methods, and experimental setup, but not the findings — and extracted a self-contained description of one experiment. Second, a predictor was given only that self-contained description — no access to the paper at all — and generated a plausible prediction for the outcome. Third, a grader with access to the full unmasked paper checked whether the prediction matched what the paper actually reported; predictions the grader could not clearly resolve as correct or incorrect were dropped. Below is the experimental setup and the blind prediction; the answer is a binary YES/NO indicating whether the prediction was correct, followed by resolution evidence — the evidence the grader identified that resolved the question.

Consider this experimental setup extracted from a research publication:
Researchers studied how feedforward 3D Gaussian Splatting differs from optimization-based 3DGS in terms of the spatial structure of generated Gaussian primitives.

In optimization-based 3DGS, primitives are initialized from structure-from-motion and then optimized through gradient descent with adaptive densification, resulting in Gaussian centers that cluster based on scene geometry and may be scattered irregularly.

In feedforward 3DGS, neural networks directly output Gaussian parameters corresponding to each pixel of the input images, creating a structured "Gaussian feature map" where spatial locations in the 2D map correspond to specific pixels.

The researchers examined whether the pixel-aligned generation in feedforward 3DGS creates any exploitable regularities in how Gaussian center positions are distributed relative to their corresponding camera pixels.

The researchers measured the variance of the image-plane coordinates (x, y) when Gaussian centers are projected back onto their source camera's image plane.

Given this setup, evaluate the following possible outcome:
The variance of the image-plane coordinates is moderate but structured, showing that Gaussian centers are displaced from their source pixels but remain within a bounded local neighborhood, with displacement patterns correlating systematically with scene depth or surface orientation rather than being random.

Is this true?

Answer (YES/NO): NO